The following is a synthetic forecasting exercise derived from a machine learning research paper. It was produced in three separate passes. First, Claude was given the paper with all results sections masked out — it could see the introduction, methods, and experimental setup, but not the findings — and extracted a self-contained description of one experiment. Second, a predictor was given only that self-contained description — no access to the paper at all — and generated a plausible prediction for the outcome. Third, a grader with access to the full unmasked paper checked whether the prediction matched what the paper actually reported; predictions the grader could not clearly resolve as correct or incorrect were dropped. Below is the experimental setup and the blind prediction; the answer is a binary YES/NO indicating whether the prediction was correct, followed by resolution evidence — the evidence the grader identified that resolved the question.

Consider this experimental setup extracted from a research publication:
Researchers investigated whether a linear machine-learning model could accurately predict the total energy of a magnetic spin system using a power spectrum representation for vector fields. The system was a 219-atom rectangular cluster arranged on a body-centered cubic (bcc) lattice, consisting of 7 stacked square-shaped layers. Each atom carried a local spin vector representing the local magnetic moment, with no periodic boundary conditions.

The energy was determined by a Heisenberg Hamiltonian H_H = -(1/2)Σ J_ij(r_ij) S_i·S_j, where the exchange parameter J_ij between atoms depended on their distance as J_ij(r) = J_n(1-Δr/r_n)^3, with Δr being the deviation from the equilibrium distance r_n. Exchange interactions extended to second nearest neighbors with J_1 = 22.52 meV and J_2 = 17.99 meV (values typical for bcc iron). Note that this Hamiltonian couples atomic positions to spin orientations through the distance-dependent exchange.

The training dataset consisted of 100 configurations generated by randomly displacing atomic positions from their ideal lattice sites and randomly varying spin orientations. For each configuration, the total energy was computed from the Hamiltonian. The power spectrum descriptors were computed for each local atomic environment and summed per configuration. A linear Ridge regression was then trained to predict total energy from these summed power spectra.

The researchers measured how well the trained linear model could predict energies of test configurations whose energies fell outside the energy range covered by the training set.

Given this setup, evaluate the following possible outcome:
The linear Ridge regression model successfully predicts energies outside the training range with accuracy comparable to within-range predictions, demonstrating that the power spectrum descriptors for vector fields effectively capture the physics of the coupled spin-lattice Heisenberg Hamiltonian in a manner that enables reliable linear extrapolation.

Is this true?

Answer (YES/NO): NO